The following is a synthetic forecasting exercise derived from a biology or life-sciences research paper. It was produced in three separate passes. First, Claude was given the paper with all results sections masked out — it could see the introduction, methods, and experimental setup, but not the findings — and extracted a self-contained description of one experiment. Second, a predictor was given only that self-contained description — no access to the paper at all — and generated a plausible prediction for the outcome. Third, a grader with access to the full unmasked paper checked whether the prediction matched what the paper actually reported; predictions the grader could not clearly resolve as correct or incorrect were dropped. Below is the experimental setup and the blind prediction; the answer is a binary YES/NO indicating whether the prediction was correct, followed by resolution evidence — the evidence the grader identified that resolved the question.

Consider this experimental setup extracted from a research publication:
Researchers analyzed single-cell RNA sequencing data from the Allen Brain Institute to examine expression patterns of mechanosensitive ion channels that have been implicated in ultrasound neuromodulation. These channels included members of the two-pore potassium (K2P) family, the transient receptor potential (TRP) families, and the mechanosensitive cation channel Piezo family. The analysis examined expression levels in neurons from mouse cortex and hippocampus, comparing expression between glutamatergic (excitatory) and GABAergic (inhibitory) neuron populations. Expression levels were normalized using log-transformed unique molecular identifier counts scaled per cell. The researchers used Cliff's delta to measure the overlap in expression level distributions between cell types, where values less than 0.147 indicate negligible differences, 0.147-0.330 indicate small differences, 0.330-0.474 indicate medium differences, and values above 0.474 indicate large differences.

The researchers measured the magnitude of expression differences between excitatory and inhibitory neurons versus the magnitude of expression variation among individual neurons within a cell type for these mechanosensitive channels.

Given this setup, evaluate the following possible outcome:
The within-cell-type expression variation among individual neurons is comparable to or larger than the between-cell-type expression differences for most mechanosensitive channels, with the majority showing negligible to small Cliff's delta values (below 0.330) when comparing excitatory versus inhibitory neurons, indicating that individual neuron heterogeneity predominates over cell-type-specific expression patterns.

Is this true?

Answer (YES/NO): YES